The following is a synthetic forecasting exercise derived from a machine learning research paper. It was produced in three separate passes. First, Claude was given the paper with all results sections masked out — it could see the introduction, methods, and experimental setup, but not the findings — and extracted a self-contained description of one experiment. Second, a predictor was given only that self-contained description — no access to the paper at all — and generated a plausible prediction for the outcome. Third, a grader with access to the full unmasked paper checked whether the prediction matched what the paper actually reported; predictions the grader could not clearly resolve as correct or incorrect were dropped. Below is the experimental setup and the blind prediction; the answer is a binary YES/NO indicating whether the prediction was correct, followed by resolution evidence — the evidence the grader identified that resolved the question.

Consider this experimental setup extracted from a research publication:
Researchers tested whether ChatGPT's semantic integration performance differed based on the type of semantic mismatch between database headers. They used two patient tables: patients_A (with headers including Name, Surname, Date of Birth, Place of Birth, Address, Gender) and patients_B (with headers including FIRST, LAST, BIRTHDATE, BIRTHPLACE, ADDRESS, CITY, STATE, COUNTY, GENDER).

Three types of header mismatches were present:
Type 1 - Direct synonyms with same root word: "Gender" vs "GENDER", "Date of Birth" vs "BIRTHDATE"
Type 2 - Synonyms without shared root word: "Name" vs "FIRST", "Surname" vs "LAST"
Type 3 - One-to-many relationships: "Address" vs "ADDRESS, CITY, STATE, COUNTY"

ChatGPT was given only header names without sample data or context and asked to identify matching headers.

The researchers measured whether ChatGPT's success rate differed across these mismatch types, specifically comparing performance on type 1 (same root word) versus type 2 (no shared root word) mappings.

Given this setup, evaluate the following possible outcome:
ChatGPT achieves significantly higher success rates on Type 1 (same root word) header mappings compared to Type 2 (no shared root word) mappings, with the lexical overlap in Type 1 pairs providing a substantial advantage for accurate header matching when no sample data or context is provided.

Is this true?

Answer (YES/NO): YES